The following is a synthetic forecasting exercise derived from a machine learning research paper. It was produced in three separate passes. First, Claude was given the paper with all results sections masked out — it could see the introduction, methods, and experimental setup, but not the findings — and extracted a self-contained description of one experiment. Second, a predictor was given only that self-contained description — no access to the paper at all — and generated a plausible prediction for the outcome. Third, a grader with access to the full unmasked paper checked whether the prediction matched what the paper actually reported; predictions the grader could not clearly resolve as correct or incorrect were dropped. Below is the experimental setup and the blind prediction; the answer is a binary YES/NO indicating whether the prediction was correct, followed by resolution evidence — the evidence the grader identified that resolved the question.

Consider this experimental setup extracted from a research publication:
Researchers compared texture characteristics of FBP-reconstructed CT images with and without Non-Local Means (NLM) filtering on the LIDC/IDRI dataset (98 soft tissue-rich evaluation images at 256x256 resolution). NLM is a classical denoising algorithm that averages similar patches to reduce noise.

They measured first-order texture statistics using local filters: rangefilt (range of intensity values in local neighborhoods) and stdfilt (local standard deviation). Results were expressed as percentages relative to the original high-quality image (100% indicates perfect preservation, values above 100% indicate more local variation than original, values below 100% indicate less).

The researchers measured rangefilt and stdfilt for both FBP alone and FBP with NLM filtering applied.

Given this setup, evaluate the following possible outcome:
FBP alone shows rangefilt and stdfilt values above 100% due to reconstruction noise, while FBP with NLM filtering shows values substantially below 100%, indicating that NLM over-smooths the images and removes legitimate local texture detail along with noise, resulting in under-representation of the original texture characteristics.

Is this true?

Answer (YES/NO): NO